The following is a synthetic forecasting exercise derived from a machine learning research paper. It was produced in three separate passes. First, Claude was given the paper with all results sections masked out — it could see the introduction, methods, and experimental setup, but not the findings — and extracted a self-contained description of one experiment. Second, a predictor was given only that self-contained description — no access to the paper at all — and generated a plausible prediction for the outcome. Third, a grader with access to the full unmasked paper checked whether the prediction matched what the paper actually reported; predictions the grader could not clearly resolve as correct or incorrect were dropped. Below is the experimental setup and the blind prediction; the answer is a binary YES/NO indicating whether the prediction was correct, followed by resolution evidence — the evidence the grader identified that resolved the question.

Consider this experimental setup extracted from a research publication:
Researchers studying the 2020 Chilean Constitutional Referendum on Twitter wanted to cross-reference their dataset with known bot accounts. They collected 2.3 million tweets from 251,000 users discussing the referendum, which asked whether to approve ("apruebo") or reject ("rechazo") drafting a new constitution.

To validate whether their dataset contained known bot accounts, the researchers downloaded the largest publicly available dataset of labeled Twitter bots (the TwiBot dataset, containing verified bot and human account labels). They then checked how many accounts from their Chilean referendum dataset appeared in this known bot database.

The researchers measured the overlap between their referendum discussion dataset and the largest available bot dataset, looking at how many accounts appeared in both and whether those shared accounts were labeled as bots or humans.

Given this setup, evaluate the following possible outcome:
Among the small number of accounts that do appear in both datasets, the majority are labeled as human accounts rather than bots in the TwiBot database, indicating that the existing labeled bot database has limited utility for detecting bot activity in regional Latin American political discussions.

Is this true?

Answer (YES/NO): NO